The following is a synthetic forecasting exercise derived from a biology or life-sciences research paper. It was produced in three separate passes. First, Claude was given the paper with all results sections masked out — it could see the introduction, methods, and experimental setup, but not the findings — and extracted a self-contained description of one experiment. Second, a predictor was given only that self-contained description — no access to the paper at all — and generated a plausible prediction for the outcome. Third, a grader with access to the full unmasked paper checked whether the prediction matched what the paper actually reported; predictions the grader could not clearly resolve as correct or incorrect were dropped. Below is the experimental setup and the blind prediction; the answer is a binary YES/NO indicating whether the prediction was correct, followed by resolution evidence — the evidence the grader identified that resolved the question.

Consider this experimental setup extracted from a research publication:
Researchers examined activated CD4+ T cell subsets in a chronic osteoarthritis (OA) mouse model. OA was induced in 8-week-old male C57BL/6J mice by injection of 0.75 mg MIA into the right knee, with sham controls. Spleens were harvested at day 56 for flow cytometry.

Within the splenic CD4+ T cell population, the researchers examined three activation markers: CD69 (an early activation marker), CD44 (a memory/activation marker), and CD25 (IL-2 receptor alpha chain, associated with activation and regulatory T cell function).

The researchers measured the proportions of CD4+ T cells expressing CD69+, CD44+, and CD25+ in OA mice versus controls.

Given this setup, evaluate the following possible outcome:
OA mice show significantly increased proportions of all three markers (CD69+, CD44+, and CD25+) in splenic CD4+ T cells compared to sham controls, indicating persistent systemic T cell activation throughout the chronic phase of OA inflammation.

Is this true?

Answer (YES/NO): NO